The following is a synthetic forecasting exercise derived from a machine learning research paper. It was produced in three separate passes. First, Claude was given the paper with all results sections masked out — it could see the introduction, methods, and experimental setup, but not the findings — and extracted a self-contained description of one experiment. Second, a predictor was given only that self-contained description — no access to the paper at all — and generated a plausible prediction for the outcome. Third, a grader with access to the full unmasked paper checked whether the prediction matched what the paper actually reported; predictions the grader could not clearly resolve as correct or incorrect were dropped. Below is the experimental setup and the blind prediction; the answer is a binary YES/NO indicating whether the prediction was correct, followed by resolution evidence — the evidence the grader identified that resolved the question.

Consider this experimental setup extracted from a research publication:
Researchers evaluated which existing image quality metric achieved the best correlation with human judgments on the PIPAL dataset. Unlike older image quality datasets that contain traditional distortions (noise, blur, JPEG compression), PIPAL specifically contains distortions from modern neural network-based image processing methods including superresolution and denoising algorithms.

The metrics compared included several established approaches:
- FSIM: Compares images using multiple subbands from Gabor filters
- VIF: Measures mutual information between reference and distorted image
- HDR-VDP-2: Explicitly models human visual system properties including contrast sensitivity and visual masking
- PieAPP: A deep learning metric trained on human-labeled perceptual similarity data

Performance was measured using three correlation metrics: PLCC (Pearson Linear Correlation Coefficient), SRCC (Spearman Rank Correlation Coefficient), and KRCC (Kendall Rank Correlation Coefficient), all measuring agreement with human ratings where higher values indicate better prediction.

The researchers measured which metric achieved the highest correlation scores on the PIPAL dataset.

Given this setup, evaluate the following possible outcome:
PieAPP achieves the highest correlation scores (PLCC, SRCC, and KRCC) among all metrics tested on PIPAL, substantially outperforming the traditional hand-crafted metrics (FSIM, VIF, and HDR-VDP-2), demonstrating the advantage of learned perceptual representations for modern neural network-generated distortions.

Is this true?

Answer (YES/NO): YES